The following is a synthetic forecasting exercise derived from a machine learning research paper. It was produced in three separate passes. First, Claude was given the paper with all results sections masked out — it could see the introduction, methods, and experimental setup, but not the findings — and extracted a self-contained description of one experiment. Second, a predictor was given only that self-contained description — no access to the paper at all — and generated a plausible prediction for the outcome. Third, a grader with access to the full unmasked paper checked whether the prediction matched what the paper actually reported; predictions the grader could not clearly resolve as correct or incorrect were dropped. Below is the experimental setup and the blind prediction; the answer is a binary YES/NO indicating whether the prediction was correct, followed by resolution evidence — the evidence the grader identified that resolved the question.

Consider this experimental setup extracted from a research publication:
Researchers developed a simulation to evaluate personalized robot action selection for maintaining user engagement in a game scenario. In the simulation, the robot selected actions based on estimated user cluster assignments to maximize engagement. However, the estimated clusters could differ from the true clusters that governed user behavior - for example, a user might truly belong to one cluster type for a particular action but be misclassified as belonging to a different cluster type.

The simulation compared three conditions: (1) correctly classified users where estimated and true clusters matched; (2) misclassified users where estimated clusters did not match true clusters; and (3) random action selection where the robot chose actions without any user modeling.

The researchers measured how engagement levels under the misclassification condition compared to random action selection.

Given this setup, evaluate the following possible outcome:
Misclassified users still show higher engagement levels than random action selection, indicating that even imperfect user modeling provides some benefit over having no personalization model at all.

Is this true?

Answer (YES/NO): NO